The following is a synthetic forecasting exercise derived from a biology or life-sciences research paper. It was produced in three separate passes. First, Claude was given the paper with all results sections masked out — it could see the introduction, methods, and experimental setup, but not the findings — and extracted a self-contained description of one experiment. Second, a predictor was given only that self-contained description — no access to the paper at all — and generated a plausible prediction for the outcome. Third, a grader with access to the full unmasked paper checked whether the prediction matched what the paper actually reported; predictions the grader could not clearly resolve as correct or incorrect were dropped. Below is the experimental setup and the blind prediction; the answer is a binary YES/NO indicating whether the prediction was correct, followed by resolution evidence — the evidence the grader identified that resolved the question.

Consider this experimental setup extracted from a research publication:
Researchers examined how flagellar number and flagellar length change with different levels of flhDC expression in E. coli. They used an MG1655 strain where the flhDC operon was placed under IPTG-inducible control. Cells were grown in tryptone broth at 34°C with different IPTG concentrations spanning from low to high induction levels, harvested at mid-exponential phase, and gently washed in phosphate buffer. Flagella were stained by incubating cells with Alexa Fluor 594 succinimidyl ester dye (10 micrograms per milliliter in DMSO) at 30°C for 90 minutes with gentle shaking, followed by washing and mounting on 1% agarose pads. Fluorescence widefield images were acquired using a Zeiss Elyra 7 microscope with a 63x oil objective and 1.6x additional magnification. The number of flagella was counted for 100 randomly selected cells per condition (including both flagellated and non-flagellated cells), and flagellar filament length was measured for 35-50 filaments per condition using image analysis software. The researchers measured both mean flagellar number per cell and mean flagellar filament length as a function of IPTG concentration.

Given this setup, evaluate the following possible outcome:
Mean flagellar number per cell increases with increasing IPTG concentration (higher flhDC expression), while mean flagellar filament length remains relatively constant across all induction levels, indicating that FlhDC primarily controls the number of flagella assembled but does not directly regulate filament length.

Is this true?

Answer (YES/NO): NO